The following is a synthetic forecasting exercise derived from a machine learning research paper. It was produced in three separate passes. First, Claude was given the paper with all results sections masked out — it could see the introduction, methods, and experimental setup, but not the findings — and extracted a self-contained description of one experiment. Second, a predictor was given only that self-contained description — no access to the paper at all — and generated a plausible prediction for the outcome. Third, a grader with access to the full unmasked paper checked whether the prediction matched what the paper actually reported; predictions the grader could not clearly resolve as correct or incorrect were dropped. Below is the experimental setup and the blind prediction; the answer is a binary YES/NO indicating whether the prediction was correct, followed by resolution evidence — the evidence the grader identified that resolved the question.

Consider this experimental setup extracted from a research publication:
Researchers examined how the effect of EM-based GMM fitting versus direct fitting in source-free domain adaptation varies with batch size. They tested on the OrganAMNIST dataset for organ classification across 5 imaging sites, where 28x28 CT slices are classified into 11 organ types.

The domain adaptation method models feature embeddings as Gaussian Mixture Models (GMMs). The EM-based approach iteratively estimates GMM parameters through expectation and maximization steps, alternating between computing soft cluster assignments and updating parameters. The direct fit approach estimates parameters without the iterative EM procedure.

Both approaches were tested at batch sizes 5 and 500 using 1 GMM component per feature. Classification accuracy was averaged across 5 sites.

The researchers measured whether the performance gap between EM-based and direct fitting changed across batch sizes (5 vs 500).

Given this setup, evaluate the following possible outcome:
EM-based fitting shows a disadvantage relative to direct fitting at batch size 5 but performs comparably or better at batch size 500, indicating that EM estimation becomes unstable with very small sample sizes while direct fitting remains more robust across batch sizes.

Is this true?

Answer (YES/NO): NO